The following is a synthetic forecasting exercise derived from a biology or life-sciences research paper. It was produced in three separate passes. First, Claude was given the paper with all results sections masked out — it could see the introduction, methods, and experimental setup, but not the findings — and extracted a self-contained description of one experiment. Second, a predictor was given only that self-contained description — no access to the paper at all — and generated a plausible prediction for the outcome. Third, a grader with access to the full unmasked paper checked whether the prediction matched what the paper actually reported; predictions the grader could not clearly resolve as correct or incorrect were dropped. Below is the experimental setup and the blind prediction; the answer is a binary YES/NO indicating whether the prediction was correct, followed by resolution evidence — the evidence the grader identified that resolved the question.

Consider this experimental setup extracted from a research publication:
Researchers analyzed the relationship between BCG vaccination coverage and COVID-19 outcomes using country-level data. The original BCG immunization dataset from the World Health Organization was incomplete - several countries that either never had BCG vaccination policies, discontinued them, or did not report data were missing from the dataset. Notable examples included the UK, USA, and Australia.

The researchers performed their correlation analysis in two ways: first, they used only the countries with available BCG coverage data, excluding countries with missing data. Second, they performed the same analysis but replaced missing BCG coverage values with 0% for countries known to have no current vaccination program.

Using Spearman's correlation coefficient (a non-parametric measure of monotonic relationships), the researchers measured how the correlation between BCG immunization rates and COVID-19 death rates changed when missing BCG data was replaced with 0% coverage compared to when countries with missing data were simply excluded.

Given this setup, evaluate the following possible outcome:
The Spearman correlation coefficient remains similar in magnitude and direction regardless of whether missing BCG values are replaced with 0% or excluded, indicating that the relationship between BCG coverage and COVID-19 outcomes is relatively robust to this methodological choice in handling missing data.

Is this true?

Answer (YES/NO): NO